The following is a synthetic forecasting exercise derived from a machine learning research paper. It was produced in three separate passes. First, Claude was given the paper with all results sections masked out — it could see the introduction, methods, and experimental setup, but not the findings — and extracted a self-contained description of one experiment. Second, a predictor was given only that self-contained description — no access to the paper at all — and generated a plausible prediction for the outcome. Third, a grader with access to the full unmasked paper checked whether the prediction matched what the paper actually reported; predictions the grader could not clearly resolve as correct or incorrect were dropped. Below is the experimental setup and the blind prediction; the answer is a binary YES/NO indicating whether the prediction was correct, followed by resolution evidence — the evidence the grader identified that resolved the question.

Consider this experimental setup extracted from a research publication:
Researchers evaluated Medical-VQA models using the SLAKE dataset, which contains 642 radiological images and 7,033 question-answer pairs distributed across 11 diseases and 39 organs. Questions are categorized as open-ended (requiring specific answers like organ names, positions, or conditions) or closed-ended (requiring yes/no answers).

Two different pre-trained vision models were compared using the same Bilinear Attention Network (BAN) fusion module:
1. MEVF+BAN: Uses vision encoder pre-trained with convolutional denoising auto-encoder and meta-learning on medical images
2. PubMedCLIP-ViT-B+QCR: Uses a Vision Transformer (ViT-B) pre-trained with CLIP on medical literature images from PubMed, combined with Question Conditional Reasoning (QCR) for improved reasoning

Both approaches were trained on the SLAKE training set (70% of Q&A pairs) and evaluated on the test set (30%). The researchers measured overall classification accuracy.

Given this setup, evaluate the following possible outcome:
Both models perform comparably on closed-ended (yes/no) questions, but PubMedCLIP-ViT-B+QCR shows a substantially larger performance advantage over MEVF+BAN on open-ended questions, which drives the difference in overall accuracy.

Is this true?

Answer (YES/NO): NO